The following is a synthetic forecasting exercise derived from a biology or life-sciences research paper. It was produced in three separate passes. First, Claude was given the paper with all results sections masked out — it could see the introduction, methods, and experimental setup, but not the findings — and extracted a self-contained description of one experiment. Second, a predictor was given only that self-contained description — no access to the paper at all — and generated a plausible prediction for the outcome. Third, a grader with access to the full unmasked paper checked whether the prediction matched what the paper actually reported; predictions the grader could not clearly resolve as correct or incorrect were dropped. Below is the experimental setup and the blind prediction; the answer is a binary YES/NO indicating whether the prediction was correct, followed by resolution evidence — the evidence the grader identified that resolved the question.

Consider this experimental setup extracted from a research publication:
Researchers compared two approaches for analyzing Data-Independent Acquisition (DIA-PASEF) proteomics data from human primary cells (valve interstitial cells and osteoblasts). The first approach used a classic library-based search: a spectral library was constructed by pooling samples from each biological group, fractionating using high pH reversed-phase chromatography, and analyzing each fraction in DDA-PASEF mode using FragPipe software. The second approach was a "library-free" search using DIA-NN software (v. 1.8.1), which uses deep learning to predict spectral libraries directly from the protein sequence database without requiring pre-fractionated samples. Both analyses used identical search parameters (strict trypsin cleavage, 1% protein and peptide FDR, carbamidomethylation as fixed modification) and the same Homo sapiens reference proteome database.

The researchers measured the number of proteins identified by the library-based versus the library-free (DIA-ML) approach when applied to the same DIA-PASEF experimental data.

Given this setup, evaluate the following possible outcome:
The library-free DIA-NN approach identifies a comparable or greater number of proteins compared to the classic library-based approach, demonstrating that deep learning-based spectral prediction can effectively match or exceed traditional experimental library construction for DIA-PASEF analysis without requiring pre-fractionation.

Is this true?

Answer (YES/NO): YES